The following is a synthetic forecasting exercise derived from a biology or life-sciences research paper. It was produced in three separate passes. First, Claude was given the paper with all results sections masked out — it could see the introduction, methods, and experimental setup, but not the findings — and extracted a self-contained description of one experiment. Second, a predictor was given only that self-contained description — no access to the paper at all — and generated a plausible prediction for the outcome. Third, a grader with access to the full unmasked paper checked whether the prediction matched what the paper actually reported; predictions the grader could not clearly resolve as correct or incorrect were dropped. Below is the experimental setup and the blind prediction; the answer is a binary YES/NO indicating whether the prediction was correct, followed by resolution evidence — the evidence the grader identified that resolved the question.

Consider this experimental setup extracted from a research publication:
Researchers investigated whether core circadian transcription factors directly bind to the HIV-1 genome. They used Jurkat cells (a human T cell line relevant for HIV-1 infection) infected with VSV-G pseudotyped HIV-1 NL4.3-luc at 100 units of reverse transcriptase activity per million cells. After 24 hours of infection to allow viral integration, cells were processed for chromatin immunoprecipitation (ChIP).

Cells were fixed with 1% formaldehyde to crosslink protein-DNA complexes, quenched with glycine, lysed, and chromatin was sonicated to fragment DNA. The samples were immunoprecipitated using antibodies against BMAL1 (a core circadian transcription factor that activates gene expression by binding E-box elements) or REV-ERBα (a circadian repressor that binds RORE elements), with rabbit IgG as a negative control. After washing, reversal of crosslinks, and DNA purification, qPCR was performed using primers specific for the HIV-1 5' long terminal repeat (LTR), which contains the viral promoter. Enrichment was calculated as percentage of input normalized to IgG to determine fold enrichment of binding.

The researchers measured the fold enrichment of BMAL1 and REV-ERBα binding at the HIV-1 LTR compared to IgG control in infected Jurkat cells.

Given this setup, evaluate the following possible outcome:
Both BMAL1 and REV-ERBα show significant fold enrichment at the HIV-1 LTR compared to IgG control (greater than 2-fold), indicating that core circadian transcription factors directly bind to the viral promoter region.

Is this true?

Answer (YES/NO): YES